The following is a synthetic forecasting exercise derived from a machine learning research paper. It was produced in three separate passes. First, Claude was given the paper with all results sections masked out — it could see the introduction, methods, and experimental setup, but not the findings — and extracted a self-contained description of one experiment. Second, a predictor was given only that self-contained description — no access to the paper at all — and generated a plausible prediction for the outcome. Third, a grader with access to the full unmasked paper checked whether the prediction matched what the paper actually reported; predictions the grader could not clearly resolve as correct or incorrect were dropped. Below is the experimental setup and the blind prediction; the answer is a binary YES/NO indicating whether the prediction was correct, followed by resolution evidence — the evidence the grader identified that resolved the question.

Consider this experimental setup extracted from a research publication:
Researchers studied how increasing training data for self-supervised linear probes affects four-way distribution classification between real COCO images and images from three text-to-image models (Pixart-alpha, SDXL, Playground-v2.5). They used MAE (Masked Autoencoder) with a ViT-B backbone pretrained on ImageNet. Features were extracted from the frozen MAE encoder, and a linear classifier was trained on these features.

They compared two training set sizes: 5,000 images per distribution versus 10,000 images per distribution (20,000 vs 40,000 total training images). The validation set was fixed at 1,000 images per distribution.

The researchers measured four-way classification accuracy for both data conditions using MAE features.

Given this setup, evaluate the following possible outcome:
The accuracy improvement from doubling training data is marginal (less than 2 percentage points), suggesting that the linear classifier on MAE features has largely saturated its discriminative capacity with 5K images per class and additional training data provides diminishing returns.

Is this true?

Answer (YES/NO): NO